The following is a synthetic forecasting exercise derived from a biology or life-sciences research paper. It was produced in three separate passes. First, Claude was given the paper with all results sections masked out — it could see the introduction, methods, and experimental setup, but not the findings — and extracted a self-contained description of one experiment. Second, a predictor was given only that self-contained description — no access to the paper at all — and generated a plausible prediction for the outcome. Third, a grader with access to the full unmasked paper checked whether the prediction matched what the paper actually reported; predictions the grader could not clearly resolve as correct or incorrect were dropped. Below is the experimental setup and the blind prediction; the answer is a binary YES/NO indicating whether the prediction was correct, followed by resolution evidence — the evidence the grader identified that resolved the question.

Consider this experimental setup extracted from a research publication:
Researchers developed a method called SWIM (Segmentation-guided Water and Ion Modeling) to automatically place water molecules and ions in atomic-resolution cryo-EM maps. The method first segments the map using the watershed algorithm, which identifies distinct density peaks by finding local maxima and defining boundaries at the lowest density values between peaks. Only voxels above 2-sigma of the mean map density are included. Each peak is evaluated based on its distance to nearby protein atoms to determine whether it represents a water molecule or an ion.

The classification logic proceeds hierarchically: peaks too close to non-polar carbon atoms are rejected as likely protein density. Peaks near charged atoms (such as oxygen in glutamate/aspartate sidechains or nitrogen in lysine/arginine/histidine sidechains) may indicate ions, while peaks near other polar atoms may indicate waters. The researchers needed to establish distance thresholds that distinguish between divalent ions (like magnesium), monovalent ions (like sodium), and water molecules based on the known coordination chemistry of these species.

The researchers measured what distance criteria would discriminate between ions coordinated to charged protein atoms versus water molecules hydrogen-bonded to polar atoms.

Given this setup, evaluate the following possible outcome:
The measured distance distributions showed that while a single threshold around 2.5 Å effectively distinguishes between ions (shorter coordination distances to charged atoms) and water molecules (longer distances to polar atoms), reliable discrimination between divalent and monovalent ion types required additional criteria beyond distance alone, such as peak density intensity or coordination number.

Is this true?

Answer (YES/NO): NO